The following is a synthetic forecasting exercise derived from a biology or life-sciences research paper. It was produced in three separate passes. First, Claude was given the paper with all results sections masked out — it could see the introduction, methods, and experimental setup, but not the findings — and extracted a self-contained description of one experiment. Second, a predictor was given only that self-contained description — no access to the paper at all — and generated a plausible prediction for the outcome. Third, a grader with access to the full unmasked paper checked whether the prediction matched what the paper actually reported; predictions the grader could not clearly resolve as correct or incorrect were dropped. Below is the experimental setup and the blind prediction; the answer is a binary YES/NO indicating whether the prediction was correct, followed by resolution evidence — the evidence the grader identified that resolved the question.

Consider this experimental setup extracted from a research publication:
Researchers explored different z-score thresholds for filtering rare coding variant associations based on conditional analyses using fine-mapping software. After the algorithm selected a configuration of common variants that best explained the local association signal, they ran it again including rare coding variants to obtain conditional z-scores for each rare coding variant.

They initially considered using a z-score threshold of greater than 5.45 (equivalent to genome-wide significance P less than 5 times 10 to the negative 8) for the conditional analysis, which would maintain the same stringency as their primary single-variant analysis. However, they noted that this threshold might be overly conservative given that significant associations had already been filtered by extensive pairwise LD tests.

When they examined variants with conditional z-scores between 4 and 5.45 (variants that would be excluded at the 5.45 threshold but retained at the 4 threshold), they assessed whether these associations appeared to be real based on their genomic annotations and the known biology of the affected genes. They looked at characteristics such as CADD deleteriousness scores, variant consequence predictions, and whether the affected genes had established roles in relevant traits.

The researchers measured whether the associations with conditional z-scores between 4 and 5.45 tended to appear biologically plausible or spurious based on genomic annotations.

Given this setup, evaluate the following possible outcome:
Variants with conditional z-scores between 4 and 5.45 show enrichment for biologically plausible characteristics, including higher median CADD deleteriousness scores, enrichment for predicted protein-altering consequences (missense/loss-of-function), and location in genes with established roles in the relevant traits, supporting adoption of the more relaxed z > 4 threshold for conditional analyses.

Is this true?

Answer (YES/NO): NO